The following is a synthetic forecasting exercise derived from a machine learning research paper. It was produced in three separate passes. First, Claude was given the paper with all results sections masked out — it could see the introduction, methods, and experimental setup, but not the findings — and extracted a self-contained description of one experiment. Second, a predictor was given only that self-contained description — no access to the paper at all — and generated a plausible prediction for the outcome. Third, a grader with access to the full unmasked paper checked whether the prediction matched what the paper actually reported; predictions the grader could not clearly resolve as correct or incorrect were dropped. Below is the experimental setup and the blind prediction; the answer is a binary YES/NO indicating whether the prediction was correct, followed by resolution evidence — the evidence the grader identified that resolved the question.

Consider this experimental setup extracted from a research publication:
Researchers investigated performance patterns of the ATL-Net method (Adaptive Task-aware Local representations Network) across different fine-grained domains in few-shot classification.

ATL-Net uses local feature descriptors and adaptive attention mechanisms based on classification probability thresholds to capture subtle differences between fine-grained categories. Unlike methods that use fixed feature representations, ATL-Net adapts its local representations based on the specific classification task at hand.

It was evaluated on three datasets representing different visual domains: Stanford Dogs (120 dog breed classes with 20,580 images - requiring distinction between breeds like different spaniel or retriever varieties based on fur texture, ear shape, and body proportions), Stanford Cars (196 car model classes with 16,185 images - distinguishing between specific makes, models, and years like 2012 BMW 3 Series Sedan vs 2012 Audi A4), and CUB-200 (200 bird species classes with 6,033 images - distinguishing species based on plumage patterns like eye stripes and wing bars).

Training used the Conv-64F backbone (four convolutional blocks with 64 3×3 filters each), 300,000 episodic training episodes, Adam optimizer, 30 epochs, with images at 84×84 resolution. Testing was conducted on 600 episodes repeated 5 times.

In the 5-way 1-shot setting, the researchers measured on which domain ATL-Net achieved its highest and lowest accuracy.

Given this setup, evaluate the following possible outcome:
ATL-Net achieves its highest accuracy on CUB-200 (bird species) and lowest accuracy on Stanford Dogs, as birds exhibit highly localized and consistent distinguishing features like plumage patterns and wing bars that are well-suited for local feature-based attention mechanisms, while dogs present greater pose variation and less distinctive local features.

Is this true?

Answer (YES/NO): NO